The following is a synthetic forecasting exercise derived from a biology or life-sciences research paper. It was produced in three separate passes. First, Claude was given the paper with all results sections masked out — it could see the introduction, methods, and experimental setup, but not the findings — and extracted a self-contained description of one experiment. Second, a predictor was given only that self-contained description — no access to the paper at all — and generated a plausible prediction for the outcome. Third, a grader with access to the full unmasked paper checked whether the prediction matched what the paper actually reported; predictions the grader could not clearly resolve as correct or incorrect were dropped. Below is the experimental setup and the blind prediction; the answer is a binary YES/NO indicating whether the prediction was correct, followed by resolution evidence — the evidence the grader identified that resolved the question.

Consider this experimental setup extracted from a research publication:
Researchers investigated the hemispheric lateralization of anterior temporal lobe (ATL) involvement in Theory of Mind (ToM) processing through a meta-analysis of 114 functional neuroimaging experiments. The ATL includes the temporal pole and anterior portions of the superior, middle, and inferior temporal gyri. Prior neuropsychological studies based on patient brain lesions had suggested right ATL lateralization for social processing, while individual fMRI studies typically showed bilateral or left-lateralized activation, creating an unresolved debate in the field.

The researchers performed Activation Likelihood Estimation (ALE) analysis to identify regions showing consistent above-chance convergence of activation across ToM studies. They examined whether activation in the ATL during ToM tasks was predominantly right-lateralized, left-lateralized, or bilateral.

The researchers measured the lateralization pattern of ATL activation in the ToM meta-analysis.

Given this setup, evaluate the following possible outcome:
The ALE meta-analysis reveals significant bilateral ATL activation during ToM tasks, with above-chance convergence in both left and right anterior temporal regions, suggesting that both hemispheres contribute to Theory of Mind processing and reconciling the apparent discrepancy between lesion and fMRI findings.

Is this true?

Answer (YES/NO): YES